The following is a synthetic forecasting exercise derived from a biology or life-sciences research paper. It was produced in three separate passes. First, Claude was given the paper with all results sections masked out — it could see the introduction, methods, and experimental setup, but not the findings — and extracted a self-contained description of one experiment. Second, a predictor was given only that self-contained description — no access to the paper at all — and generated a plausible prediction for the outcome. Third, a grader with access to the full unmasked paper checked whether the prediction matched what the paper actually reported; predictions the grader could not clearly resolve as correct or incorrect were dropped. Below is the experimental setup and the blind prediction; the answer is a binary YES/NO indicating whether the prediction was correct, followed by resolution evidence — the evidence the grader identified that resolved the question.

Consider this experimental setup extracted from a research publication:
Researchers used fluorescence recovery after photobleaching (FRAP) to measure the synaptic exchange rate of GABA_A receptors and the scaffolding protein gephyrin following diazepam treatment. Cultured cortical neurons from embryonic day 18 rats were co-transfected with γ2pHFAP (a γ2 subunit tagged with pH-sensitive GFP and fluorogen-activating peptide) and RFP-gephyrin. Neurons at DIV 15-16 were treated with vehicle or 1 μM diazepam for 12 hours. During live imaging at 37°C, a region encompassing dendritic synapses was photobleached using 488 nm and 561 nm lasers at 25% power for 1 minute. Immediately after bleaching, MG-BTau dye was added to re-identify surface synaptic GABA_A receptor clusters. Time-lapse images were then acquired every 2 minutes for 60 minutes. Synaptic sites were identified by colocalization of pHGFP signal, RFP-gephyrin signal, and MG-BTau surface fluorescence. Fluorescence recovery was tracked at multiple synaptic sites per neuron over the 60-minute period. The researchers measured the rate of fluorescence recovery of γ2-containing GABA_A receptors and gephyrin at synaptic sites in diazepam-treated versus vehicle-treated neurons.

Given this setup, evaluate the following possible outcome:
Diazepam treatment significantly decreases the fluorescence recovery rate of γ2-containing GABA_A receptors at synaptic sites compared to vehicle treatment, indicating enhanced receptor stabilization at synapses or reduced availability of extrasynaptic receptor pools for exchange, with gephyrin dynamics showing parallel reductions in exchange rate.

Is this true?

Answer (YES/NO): NO